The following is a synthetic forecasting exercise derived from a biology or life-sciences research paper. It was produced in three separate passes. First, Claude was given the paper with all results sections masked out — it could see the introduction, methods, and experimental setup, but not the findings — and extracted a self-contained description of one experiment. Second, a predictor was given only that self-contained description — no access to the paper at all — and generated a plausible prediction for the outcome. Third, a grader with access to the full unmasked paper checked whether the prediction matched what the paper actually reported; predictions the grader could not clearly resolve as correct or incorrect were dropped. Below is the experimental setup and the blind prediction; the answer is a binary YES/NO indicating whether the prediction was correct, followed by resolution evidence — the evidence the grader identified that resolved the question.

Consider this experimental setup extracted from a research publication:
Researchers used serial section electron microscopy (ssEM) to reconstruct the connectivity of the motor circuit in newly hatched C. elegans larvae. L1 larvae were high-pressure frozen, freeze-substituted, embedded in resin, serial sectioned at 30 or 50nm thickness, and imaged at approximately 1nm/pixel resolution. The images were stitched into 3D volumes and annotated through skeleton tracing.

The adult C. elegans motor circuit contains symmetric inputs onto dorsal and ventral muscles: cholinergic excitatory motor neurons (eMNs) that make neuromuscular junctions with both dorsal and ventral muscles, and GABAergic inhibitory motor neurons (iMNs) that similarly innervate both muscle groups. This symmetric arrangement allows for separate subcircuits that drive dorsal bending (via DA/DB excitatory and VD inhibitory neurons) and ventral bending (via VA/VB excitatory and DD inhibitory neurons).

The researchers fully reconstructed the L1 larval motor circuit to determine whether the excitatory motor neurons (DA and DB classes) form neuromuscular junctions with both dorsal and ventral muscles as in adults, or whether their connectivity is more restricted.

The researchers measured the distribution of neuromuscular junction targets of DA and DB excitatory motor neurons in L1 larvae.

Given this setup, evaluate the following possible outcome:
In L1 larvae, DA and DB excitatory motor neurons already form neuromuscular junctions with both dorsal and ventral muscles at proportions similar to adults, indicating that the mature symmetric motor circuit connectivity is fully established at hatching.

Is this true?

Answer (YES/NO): NO